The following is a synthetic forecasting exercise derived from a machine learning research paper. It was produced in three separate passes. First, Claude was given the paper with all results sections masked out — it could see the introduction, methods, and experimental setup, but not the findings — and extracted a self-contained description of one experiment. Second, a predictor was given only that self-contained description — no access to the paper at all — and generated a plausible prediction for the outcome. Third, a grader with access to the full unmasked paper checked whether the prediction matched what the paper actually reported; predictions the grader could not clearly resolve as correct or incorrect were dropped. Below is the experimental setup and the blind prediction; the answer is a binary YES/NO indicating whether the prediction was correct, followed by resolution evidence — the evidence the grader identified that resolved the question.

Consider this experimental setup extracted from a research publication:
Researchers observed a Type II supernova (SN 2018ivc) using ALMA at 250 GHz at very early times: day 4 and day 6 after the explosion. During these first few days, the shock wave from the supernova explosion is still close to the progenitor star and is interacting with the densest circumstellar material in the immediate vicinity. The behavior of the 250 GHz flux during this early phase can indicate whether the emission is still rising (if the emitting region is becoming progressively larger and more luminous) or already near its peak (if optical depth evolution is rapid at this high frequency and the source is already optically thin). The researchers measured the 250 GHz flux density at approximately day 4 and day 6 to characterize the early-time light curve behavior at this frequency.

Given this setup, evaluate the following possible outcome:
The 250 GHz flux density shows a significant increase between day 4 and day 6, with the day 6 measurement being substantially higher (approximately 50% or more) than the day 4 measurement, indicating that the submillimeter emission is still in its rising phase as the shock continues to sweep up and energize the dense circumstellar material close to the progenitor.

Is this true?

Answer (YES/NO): NO